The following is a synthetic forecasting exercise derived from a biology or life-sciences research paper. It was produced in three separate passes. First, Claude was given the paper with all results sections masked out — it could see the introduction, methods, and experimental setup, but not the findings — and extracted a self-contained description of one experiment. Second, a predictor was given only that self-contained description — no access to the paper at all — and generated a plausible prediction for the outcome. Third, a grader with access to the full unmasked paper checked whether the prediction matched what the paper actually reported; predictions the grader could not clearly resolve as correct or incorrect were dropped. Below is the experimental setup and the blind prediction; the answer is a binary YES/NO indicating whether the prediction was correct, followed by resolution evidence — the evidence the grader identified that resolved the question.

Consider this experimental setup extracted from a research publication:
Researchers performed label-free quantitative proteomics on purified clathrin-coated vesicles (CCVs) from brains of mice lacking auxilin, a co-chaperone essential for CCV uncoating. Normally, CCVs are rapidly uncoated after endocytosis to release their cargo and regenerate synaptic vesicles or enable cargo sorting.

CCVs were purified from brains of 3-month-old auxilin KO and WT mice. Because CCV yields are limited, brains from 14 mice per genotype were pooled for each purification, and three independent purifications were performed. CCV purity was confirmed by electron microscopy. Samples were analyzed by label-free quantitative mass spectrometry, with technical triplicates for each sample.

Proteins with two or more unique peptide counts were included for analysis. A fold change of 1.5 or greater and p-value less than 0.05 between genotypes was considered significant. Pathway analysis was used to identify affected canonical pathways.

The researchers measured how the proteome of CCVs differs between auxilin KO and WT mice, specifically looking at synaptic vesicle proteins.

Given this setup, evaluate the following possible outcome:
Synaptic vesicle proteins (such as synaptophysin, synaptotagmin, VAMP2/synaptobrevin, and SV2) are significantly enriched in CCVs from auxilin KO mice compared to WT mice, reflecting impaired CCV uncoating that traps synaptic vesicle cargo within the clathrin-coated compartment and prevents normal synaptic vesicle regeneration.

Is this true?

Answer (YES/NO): NO